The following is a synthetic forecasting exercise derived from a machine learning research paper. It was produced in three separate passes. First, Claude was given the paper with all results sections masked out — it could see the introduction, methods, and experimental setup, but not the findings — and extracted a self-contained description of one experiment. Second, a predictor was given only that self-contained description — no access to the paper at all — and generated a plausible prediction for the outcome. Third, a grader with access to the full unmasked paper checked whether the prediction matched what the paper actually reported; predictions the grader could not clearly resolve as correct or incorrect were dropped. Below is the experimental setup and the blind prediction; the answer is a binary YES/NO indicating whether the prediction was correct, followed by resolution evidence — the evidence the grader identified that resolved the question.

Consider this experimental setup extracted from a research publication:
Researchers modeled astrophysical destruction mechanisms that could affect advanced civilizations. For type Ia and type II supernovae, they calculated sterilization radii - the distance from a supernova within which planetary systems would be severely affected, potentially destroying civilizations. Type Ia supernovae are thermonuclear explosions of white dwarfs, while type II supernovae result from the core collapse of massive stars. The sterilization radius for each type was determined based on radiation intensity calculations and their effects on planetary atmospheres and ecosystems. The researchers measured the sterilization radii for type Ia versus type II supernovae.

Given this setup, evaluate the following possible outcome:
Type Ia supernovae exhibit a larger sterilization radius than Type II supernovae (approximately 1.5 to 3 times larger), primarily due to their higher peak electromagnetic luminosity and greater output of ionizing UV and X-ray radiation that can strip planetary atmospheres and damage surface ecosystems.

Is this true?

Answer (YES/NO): YES